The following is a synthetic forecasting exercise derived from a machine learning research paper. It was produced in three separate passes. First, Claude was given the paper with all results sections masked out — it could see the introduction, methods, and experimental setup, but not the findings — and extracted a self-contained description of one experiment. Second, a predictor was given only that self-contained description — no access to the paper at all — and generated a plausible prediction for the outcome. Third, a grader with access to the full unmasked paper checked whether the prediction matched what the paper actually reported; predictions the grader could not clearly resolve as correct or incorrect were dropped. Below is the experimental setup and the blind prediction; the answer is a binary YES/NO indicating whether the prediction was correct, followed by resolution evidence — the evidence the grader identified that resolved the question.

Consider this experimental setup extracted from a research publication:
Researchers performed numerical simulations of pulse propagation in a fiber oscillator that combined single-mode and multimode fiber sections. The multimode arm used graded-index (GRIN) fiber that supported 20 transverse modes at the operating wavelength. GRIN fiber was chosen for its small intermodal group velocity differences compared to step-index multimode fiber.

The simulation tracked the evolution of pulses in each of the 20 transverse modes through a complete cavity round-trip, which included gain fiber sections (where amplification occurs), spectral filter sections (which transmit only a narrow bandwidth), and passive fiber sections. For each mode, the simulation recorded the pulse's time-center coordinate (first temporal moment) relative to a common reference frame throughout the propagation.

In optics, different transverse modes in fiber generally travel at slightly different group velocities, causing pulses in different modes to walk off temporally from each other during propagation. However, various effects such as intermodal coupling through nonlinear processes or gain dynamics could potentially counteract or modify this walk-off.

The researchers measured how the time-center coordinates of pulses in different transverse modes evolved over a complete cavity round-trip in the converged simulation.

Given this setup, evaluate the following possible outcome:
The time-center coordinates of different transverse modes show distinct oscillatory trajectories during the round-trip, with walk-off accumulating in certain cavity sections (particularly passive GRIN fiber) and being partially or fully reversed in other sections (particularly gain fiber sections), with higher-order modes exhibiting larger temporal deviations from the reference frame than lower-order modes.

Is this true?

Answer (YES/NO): NO